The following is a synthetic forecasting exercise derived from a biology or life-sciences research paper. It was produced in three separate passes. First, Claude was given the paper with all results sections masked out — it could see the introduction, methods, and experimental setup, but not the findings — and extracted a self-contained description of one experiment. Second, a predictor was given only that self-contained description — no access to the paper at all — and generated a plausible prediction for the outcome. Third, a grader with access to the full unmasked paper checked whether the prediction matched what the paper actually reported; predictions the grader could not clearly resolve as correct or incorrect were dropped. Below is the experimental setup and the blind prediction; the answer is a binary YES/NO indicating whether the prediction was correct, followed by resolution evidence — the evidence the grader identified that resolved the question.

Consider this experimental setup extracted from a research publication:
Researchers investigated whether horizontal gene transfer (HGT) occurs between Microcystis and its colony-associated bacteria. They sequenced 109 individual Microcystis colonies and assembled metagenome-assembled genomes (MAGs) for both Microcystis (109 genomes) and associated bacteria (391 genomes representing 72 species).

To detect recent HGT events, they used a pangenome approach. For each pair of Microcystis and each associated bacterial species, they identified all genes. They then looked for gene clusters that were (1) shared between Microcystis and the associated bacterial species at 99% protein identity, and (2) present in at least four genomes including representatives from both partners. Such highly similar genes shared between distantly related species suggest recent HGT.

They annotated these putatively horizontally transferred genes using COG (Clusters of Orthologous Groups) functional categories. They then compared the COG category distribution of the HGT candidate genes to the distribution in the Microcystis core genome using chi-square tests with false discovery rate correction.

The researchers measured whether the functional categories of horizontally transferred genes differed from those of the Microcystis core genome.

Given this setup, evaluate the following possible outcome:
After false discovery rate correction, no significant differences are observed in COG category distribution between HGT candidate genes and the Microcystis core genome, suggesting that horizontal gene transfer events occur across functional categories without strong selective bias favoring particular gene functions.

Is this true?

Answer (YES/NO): NO